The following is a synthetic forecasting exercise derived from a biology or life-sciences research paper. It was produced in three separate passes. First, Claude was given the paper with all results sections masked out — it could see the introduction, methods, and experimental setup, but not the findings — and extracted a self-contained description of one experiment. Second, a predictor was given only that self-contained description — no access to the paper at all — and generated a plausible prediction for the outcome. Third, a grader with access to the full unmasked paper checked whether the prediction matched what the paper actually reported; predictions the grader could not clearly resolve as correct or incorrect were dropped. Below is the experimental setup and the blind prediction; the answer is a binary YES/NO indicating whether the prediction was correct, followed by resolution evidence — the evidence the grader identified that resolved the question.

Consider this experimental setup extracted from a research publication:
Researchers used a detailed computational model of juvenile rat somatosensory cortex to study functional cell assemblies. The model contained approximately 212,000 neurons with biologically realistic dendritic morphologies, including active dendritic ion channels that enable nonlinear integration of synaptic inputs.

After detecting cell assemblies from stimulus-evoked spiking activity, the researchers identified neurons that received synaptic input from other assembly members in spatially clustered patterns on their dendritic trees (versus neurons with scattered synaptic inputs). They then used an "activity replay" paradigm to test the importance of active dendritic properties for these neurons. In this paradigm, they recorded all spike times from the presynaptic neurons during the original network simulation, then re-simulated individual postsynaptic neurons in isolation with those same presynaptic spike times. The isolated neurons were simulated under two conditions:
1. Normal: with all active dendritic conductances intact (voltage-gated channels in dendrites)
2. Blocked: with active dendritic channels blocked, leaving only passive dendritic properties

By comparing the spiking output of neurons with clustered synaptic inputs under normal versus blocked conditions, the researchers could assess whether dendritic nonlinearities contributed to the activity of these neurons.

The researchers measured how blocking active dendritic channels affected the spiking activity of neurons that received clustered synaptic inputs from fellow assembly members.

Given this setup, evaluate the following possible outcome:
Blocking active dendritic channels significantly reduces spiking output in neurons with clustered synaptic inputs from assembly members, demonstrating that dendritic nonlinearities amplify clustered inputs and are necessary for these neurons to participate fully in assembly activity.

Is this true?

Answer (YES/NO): YES